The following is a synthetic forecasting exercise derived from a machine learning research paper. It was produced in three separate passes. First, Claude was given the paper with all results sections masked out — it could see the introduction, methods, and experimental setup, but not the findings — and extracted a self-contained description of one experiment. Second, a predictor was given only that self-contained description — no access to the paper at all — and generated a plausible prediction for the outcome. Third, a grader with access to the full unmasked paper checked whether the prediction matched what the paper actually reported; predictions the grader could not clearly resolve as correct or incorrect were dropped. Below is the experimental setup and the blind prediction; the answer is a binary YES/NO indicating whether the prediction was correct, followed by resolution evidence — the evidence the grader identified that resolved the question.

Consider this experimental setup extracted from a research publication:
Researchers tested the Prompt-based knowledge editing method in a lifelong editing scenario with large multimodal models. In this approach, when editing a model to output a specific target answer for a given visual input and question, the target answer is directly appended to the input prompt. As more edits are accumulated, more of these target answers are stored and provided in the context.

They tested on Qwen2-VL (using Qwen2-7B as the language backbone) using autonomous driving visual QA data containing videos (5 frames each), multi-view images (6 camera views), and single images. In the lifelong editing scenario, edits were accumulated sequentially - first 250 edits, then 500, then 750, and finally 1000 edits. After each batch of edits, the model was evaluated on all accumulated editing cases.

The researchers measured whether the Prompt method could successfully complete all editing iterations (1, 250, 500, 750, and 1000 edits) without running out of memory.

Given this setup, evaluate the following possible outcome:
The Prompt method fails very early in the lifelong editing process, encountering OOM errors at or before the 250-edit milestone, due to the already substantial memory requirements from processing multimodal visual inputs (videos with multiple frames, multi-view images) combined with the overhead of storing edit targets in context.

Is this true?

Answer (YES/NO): NO